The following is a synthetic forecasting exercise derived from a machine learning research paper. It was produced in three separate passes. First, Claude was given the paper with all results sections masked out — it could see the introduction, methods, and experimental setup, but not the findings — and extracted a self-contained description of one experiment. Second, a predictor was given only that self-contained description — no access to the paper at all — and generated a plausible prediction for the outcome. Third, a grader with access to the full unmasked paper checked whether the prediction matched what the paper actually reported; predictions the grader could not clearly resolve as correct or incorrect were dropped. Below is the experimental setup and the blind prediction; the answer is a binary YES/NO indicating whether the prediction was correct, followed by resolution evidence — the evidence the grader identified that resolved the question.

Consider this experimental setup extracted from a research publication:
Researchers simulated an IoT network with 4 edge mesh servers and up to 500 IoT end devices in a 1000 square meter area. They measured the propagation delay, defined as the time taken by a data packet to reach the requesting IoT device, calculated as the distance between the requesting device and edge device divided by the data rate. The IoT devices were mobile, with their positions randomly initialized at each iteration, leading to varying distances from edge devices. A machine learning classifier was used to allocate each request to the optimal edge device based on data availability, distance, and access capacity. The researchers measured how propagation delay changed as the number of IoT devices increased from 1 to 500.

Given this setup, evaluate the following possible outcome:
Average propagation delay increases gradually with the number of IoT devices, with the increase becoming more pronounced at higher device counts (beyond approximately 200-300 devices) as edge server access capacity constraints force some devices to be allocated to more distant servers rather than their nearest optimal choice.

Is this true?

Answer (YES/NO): NO